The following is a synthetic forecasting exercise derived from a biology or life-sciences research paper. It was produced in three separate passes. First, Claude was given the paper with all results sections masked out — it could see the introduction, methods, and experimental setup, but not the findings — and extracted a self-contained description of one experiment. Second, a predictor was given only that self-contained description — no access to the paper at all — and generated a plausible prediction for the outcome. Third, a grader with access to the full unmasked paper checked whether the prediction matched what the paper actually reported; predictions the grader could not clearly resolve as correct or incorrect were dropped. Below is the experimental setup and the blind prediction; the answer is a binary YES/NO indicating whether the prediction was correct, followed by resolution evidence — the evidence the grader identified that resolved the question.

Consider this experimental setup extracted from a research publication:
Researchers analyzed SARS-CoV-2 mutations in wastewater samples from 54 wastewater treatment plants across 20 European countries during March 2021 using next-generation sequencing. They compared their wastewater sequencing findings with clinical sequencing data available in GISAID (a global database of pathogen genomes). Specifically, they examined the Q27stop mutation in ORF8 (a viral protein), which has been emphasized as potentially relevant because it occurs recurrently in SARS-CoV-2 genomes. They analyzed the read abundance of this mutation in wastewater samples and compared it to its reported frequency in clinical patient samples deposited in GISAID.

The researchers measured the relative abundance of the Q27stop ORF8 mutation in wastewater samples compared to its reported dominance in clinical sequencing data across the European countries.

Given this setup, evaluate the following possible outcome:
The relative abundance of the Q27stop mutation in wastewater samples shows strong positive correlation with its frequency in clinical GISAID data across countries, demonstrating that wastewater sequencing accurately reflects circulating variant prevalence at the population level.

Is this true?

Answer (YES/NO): NO